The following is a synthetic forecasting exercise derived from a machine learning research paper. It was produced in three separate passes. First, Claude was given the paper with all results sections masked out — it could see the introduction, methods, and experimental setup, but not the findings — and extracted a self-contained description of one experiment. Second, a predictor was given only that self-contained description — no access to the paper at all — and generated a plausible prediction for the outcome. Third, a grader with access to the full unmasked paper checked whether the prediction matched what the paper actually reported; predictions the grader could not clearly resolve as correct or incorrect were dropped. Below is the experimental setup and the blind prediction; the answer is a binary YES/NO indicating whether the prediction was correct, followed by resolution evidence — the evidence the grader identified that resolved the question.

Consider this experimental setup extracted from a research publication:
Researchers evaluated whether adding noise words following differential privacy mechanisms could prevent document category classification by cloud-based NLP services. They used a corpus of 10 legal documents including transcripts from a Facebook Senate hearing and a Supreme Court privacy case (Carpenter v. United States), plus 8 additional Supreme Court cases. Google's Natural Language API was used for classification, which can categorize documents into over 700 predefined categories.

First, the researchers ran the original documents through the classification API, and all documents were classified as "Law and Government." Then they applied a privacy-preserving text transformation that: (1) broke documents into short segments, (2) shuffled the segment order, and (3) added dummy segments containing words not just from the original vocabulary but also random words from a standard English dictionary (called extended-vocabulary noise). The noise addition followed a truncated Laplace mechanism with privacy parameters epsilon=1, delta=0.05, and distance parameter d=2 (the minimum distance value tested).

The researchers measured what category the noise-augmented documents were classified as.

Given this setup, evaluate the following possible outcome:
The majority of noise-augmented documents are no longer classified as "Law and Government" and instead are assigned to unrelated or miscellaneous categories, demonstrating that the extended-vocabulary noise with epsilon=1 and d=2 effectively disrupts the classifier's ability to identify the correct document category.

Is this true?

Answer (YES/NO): YES